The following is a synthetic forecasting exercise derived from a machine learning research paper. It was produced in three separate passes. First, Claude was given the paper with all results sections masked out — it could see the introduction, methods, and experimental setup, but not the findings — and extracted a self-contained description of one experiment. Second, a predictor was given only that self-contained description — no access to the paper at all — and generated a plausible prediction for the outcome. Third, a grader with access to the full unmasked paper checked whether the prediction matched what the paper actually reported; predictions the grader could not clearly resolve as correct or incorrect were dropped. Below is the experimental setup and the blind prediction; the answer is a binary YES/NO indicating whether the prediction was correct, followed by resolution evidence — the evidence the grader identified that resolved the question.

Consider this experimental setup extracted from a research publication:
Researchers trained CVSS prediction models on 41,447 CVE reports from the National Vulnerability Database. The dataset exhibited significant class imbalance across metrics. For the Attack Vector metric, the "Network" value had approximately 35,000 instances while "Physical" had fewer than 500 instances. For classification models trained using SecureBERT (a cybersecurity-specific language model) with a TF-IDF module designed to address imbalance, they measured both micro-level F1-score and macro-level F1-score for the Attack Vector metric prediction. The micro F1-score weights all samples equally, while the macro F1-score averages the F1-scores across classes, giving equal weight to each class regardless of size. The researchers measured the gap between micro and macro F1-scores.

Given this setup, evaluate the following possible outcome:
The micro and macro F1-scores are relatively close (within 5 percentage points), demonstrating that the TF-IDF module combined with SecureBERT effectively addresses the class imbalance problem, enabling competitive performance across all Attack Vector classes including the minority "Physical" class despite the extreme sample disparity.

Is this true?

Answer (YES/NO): NO